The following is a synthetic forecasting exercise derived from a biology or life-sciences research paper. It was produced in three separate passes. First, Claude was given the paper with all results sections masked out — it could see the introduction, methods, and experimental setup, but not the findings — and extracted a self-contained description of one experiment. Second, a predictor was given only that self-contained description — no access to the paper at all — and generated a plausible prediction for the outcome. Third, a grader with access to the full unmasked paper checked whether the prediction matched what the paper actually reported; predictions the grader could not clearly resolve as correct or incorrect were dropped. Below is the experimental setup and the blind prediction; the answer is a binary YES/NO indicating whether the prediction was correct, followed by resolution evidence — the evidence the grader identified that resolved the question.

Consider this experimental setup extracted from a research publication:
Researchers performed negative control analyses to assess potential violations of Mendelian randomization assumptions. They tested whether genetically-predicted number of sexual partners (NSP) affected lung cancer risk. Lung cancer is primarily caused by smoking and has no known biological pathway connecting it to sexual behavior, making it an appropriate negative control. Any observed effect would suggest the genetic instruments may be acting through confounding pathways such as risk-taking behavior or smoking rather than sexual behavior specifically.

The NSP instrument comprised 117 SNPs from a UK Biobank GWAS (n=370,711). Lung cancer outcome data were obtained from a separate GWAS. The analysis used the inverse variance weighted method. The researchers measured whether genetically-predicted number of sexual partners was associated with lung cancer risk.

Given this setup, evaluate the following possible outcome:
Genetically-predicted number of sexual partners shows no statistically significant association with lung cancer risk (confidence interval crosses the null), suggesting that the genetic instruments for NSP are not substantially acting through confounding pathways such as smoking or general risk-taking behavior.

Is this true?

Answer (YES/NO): NO